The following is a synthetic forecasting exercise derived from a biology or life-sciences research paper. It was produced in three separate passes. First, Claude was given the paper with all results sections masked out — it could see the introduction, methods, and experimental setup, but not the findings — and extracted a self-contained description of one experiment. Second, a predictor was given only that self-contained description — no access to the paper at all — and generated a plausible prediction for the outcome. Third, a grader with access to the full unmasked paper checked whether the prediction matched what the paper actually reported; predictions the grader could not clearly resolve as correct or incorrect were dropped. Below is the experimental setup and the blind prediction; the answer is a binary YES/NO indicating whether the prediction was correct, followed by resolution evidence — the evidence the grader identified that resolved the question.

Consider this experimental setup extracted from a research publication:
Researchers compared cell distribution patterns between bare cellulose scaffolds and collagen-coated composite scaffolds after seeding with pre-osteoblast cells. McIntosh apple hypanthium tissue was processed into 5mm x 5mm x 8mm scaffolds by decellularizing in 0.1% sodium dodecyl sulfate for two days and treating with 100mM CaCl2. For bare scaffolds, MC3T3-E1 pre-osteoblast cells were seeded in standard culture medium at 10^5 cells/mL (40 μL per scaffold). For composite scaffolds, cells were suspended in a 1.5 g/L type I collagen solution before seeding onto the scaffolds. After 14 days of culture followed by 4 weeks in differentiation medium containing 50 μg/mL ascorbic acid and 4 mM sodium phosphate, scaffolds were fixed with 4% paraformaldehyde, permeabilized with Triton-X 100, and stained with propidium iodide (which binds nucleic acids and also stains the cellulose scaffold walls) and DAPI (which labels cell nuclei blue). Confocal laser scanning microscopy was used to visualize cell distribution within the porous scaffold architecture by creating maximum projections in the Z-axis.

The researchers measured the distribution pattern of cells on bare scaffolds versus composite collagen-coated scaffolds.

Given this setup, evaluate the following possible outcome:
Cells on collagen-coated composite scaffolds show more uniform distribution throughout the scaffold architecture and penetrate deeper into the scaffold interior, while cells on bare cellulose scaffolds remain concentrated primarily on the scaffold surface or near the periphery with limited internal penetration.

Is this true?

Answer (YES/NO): NO